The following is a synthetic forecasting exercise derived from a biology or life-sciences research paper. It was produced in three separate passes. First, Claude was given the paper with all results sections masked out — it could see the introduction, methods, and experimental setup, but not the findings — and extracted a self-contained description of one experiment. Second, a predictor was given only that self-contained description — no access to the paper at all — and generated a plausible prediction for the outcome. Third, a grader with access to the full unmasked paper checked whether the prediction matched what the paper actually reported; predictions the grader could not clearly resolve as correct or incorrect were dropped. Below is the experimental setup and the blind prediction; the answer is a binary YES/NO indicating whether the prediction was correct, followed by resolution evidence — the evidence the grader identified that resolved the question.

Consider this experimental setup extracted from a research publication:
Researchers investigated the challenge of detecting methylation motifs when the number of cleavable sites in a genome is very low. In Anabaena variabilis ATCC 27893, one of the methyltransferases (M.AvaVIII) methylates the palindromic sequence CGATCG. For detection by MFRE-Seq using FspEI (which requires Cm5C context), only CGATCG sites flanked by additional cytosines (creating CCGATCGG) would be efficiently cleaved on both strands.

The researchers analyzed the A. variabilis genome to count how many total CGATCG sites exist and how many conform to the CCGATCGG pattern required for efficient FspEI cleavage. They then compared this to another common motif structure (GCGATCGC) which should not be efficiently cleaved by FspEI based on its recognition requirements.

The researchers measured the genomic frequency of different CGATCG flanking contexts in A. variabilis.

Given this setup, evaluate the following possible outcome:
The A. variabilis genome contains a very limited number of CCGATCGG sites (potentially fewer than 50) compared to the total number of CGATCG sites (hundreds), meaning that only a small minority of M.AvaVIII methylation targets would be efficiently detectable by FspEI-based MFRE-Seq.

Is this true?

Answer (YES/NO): NO